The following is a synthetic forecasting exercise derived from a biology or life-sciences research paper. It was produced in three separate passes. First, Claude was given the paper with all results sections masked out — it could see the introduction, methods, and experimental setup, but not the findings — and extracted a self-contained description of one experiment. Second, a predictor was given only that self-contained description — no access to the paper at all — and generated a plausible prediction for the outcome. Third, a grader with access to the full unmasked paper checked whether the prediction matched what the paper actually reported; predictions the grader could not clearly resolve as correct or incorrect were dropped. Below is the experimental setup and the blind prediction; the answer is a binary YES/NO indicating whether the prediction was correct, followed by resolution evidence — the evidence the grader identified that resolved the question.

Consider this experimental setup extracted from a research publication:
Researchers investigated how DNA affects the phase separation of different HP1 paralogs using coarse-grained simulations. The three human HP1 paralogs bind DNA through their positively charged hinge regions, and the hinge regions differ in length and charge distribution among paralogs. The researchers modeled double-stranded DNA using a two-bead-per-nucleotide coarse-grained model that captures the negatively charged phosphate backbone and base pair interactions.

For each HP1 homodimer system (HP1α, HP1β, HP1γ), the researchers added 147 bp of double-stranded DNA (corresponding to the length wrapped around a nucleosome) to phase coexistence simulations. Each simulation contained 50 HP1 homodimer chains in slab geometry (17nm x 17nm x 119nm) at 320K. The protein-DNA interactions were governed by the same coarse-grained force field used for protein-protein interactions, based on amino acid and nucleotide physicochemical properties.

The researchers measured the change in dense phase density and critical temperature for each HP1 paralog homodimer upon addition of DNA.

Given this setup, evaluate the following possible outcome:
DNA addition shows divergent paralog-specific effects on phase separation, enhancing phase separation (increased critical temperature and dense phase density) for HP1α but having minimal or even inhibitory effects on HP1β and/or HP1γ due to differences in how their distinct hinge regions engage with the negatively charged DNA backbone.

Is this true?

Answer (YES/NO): NO